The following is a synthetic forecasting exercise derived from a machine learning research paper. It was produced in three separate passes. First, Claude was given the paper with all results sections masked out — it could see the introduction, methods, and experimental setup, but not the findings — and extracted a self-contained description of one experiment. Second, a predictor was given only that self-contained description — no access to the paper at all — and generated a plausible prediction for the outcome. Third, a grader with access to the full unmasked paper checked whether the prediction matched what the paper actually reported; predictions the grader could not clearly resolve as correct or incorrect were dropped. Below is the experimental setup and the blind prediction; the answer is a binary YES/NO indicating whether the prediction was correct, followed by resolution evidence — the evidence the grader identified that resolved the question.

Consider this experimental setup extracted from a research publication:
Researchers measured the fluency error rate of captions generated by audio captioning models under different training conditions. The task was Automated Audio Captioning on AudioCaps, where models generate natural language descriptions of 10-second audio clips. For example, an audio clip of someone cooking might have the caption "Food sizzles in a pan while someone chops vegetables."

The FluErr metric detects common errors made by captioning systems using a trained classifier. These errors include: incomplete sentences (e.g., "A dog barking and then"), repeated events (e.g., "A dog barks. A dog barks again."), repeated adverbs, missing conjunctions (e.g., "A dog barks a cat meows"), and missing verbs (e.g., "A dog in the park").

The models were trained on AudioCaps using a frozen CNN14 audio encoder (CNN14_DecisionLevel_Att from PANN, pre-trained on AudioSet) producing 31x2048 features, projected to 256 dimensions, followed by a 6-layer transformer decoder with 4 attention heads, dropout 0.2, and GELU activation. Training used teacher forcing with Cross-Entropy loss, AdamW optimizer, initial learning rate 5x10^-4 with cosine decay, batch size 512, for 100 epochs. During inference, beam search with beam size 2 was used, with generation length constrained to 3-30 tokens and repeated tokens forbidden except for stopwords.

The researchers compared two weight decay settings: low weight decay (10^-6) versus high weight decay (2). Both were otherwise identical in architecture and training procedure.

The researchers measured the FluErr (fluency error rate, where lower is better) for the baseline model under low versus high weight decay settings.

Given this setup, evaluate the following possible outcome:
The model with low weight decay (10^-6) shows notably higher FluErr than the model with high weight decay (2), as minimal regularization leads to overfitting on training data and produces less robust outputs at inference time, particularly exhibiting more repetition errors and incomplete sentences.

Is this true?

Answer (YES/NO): YES